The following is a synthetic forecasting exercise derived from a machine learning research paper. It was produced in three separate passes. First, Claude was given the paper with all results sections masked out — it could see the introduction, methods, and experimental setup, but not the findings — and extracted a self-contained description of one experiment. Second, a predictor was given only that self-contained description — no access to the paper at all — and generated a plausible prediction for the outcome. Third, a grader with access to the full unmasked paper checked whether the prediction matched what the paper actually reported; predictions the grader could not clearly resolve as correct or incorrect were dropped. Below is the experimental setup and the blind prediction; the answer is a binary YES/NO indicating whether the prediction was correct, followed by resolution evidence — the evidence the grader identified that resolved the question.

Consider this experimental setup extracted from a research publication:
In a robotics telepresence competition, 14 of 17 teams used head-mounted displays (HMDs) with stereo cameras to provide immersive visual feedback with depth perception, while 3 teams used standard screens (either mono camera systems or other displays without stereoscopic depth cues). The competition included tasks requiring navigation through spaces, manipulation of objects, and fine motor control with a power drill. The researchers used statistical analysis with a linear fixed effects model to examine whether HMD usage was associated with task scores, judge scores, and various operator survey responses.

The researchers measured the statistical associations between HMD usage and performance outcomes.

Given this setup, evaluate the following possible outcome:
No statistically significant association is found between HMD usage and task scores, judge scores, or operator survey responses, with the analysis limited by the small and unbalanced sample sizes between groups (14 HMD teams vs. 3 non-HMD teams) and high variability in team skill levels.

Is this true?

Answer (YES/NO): YES